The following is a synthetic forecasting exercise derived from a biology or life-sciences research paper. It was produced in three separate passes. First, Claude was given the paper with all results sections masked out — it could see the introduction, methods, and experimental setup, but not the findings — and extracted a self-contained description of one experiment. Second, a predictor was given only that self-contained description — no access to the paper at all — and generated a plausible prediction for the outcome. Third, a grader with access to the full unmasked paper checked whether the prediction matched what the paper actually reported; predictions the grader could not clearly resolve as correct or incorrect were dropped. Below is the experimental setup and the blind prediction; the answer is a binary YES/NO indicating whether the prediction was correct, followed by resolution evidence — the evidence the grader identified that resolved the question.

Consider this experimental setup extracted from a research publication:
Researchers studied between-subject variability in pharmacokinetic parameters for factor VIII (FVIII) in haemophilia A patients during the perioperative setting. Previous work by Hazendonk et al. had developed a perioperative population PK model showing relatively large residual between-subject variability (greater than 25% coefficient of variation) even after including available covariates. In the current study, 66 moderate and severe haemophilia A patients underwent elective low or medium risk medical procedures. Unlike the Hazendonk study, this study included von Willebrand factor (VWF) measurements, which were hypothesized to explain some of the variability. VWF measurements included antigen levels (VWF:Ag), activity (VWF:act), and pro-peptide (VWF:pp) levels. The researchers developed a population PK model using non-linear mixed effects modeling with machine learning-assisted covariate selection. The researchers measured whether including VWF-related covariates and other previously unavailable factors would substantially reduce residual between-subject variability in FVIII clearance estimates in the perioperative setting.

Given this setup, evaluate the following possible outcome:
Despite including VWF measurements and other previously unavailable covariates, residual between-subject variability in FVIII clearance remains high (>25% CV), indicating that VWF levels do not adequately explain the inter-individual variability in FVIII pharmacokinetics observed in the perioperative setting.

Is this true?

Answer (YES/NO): NO